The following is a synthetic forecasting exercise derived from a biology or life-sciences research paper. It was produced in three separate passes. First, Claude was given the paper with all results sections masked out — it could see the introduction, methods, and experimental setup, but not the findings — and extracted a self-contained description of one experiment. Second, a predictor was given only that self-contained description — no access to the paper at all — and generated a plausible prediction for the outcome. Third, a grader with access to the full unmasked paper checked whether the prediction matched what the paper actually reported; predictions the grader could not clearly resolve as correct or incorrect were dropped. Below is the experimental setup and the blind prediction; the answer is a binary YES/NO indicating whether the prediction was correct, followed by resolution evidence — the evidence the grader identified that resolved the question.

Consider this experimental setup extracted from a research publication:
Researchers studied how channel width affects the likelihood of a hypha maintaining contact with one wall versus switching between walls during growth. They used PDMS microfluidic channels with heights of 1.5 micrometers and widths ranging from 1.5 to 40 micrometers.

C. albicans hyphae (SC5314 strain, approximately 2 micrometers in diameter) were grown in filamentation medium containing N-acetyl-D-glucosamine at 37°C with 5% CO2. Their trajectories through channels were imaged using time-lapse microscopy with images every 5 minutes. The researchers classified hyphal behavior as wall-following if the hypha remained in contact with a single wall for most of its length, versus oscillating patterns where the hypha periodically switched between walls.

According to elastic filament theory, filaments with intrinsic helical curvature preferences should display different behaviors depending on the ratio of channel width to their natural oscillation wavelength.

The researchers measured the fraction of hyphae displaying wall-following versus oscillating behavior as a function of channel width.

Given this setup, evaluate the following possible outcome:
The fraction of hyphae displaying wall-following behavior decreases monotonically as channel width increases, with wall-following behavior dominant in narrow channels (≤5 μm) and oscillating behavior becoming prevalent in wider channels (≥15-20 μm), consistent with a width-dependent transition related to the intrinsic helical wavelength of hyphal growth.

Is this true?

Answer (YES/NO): NO